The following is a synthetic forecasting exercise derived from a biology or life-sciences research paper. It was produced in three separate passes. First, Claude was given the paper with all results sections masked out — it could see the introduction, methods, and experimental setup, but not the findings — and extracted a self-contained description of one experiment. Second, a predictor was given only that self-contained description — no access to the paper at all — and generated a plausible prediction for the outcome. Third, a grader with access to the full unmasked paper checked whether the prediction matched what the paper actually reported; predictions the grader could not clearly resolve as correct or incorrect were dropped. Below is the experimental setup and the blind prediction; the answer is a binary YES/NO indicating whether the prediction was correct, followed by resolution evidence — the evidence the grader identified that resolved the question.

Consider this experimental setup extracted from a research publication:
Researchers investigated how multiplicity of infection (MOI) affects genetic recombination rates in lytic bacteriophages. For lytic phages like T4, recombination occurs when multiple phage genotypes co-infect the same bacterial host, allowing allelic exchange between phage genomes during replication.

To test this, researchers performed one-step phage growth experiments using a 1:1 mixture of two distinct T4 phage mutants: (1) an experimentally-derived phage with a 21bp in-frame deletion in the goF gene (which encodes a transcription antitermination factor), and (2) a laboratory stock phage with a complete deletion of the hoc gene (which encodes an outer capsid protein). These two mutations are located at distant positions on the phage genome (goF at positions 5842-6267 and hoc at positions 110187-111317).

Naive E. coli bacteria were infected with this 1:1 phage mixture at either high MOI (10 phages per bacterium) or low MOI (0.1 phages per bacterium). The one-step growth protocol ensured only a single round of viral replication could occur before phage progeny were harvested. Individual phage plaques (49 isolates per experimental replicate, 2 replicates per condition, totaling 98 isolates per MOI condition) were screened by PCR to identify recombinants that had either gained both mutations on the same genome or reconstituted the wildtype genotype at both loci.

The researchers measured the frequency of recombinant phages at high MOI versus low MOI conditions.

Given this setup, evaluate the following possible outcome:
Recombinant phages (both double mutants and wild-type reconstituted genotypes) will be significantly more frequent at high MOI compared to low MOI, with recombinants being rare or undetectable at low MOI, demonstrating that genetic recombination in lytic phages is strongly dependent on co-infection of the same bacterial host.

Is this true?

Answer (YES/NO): YES